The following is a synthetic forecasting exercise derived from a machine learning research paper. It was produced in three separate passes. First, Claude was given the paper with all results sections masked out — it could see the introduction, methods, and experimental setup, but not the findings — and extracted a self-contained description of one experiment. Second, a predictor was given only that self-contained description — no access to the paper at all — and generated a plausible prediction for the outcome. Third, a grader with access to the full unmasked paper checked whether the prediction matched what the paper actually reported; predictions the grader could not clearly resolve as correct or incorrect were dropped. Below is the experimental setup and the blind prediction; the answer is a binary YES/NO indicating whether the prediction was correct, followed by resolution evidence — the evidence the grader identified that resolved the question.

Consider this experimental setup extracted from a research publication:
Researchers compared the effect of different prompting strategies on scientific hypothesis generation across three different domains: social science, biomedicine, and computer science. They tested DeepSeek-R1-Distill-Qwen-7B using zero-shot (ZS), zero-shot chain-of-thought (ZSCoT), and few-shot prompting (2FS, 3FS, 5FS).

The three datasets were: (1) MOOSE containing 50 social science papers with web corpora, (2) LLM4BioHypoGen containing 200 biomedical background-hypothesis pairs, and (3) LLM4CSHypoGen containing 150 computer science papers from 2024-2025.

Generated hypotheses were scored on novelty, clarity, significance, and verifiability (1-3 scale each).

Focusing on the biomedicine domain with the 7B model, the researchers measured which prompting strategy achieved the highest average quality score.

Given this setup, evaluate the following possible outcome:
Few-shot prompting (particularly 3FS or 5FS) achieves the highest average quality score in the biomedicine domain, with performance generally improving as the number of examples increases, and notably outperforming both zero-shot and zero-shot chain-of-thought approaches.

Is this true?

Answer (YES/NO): NO